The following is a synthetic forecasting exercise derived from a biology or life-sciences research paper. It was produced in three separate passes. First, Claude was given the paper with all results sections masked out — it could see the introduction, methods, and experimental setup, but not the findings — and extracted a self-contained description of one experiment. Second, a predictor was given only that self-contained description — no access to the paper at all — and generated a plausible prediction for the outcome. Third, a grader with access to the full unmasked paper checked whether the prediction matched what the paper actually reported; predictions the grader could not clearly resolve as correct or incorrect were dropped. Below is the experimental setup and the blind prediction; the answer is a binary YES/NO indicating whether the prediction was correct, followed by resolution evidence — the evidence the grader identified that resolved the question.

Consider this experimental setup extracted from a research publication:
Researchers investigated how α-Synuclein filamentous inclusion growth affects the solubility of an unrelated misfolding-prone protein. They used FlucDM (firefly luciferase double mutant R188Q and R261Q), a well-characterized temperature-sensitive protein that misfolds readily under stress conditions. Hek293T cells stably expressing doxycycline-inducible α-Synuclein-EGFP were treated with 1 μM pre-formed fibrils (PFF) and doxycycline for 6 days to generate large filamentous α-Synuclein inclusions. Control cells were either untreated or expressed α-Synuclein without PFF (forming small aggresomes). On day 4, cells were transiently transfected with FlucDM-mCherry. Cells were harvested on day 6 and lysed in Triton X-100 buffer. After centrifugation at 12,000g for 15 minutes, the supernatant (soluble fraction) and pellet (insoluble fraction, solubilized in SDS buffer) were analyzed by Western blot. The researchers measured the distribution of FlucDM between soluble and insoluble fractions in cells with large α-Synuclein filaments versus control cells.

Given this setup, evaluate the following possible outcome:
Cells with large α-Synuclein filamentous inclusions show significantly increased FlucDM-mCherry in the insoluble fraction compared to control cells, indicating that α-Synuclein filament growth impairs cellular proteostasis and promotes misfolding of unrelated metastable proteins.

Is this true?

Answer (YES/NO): YES